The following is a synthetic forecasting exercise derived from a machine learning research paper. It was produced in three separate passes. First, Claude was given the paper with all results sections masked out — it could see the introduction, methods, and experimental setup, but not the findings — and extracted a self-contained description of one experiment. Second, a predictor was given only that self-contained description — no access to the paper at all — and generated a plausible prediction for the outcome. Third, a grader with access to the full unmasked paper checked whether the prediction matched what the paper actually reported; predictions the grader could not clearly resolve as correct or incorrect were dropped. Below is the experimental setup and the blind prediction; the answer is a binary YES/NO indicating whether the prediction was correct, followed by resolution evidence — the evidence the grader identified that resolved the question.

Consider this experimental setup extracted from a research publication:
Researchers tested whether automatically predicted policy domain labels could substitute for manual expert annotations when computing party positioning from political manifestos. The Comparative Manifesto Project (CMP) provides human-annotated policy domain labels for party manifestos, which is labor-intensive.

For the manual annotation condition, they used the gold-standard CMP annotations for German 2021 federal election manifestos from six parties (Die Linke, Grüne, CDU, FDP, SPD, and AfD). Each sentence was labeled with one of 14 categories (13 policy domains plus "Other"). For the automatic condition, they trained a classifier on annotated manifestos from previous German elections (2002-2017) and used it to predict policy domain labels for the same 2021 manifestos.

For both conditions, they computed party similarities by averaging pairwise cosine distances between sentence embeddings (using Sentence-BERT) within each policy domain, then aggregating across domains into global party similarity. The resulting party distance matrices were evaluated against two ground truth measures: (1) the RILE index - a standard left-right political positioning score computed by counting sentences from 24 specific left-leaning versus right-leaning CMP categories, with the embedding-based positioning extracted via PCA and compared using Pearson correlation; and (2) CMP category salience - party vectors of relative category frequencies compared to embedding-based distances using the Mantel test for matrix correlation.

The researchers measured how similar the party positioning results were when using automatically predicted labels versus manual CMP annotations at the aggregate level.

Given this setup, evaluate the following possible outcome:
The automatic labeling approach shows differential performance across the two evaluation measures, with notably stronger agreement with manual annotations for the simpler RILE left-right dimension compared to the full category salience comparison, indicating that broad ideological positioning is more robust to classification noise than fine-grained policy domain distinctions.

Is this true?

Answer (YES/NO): NO